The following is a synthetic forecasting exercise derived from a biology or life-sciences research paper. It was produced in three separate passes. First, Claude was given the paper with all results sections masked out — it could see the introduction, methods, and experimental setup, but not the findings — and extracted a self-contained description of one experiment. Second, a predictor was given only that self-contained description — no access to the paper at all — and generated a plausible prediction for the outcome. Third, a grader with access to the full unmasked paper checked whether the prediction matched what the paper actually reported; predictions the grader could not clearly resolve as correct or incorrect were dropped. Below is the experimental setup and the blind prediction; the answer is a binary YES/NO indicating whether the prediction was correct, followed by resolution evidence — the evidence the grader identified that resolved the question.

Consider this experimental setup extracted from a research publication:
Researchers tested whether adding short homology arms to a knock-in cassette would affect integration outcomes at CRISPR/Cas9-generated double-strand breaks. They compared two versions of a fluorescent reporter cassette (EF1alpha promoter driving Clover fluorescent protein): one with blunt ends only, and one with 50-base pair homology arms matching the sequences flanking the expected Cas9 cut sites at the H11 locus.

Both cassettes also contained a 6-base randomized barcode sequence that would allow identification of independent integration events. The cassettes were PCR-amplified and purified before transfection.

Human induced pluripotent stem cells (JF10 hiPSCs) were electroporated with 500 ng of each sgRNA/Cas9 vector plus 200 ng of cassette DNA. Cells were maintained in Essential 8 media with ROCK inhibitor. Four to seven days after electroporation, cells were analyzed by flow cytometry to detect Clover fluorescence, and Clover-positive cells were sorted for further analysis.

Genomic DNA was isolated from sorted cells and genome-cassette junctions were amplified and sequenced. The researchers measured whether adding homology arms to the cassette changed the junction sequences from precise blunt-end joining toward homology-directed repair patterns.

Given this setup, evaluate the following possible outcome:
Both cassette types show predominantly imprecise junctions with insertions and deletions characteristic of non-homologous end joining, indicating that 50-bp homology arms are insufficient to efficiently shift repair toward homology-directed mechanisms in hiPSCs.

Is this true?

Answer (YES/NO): NO